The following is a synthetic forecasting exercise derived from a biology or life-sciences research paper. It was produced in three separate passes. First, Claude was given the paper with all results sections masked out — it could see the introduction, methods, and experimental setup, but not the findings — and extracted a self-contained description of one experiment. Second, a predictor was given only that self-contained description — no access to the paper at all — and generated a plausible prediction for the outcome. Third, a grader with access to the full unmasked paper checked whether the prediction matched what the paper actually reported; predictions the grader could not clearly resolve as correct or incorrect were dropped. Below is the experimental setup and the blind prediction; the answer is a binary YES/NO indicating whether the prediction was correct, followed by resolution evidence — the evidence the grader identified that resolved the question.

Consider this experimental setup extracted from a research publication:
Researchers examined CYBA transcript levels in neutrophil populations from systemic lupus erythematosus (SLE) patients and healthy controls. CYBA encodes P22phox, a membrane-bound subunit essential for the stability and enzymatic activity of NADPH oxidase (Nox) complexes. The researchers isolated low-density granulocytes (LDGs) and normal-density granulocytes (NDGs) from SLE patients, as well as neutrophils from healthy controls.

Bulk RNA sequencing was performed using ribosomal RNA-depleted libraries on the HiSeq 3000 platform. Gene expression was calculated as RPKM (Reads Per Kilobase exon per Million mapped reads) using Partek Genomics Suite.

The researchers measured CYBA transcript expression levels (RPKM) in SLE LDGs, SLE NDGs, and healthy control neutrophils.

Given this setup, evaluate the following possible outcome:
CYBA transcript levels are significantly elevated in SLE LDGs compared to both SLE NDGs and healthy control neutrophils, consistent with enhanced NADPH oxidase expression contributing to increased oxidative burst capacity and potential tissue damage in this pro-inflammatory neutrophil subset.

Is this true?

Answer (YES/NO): NO